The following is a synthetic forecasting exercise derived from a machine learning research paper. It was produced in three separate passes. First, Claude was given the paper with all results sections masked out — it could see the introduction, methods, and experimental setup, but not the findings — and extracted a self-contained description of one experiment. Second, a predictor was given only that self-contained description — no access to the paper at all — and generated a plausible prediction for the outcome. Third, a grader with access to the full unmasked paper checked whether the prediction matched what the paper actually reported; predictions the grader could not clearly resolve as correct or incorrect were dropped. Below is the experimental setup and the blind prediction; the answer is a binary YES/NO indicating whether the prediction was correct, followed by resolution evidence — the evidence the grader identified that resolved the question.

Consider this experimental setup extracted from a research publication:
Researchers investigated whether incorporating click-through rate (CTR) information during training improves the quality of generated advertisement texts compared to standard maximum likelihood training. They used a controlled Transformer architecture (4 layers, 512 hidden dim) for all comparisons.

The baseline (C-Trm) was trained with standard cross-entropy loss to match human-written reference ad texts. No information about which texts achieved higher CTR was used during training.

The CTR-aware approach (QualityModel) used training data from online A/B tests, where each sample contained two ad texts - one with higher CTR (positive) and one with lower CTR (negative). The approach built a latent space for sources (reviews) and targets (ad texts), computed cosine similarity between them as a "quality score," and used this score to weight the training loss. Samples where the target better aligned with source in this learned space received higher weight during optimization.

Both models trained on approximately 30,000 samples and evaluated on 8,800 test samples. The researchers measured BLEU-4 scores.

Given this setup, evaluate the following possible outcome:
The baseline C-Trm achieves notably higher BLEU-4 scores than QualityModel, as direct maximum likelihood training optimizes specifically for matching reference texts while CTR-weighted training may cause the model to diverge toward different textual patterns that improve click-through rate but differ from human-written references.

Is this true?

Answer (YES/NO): NO